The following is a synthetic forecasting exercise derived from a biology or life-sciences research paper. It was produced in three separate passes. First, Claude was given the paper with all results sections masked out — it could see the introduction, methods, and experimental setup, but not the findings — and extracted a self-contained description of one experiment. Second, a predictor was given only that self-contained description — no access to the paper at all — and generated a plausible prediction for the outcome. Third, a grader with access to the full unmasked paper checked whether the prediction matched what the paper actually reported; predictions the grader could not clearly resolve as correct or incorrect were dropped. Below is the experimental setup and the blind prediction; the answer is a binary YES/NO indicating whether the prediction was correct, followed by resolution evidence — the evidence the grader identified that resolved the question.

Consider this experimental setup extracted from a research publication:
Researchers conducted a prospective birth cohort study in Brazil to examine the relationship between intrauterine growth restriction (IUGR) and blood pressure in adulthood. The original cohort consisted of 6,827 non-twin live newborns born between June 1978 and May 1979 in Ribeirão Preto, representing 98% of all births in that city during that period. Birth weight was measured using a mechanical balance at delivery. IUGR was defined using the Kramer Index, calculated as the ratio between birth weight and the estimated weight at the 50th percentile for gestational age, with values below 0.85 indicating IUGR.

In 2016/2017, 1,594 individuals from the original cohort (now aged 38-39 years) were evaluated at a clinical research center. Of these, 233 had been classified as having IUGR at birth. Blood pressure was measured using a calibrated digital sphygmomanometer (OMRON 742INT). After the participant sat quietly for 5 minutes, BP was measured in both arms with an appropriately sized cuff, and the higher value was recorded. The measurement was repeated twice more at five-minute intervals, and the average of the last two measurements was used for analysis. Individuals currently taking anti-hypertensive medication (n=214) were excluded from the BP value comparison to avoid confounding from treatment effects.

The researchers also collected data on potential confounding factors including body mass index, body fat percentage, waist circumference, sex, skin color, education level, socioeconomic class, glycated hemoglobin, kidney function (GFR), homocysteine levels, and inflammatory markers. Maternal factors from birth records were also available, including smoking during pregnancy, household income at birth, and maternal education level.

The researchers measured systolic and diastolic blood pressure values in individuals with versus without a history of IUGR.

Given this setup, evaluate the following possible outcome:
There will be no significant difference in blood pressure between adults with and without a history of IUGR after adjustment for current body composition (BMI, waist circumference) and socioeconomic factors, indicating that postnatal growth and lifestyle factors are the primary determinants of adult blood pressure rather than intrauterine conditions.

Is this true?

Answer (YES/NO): NO